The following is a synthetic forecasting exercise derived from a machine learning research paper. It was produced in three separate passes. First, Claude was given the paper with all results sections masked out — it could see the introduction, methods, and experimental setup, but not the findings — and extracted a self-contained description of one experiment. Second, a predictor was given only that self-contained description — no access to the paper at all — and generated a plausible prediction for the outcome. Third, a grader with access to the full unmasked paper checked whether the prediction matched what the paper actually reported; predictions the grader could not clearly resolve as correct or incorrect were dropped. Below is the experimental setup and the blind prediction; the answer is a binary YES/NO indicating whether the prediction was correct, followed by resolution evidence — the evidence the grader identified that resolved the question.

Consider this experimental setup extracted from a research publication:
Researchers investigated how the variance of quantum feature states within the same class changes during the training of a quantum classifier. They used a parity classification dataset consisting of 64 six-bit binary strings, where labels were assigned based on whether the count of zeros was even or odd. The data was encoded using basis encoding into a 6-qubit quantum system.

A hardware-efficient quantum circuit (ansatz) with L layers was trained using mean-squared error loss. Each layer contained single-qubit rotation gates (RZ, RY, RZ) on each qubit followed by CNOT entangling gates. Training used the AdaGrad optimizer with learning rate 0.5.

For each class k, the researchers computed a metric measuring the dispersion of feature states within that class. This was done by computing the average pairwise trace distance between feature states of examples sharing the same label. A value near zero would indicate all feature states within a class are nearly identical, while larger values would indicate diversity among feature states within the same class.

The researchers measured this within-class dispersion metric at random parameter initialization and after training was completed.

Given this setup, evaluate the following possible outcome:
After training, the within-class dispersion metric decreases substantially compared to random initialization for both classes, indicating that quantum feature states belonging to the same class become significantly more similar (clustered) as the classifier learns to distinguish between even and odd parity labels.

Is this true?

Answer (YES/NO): YES